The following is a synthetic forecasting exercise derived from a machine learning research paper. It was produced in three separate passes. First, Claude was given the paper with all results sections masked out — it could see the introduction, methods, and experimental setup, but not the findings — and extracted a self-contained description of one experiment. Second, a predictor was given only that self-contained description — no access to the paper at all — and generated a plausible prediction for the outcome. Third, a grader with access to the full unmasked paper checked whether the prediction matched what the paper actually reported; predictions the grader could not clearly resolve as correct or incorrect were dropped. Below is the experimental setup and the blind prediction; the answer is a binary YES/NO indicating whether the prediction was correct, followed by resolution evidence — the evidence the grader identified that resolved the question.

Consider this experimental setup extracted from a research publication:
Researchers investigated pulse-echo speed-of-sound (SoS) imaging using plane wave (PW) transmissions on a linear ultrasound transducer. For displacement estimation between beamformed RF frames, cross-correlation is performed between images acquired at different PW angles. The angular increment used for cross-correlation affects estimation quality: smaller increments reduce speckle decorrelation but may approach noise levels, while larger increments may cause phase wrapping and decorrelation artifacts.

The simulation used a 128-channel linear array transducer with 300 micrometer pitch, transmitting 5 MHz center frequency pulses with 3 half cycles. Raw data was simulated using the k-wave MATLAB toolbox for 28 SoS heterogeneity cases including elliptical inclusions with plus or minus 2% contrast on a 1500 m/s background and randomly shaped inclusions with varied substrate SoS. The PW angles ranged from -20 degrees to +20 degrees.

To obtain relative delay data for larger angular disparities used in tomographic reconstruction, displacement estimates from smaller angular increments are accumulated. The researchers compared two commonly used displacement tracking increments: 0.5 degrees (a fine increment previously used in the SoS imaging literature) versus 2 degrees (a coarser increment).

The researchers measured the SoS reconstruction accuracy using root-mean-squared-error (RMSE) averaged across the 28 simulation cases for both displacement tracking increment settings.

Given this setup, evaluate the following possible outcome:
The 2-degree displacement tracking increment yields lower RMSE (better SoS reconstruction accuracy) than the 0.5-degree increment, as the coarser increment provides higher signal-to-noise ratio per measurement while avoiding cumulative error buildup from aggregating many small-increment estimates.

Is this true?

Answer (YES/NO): YES